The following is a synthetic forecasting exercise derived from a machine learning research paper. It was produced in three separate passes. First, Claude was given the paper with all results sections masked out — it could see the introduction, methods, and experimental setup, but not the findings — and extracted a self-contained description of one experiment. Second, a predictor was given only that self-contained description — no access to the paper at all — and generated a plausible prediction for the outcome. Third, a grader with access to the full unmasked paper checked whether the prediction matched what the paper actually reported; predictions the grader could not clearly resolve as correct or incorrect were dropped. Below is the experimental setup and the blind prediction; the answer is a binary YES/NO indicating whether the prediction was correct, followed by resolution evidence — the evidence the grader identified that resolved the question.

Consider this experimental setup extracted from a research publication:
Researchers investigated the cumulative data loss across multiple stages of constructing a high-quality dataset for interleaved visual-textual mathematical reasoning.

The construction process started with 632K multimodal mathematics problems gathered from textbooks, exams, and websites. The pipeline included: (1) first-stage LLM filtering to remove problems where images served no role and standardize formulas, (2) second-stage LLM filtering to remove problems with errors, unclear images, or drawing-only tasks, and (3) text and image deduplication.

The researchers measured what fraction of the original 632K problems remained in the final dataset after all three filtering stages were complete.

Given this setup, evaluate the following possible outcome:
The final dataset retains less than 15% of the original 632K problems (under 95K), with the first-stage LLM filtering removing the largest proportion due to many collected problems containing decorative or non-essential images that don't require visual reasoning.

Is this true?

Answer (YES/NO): NO